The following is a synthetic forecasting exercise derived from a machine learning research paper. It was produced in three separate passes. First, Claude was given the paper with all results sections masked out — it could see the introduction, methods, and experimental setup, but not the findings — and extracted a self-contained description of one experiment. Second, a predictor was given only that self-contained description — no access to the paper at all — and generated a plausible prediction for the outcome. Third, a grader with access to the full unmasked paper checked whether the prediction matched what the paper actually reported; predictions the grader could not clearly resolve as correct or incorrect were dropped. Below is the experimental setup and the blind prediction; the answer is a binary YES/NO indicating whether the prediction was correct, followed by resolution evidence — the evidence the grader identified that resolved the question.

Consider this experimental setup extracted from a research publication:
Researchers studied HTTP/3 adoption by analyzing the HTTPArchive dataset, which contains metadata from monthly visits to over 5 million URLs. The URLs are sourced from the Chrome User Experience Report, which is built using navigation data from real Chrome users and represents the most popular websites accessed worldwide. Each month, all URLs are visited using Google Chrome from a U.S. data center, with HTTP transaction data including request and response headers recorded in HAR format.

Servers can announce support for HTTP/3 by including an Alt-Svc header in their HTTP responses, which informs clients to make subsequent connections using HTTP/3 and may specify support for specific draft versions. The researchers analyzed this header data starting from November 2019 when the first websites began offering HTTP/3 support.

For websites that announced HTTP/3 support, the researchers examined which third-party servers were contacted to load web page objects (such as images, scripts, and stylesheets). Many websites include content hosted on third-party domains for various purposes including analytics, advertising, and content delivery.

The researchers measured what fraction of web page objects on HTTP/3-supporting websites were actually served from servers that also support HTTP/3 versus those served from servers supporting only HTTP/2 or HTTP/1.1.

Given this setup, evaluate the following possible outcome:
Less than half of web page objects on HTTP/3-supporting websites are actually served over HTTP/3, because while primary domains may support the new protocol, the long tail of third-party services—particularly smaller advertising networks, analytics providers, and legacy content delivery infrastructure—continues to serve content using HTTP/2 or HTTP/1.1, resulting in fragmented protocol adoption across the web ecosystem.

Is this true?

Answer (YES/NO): YES